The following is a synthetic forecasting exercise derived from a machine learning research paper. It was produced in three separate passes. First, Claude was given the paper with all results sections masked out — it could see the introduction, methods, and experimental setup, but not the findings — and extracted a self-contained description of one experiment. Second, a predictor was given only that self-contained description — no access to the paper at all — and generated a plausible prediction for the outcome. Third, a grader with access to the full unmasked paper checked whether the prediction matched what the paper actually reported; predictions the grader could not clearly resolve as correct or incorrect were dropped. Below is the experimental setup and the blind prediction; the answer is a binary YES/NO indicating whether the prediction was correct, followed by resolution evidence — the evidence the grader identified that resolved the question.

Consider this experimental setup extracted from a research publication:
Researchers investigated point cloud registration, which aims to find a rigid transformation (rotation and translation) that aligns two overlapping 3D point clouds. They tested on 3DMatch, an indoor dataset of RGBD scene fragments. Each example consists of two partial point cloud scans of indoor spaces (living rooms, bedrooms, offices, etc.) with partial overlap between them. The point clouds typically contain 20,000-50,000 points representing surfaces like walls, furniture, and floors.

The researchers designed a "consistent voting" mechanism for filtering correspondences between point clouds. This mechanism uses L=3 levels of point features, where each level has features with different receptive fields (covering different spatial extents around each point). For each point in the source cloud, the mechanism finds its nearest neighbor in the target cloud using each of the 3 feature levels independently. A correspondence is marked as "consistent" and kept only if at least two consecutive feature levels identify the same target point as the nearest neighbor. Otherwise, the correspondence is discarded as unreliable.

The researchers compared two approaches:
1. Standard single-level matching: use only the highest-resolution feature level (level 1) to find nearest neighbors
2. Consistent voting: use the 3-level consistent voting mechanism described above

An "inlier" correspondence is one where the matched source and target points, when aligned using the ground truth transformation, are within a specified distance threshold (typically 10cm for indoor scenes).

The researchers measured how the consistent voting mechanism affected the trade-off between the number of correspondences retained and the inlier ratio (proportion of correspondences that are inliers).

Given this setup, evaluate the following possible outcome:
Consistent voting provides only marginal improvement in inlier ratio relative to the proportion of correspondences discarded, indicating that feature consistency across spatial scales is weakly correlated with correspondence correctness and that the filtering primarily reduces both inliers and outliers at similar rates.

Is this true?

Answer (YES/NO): NO